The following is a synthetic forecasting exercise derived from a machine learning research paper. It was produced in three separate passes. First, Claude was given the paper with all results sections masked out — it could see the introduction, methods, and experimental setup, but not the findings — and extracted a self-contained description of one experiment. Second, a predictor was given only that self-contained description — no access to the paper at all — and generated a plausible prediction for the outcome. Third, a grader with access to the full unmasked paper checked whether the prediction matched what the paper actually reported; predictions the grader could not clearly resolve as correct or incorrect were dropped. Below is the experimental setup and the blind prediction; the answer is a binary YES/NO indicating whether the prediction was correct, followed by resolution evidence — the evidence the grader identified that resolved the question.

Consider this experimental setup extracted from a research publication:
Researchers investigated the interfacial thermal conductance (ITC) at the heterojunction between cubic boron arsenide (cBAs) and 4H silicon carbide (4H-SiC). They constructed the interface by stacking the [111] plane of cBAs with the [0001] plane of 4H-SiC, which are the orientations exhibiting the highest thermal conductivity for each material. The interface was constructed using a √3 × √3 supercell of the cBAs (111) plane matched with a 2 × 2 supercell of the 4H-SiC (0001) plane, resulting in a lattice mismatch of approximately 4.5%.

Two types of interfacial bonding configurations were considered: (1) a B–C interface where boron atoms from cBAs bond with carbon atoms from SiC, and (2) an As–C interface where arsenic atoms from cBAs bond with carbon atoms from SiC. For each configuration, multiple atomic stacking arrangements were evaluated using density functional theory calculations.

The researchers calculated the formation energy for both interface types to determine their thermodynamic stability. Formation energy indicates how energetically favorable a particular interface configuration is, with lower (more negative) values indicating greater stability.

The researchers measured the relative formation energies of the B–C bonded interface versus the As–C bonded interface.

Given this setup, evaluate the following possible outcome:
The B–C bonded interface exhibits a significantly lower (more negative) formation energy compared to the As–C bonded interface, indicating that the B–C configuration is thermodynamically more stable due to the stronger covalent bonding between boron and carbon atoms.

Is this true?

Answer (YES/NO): YES